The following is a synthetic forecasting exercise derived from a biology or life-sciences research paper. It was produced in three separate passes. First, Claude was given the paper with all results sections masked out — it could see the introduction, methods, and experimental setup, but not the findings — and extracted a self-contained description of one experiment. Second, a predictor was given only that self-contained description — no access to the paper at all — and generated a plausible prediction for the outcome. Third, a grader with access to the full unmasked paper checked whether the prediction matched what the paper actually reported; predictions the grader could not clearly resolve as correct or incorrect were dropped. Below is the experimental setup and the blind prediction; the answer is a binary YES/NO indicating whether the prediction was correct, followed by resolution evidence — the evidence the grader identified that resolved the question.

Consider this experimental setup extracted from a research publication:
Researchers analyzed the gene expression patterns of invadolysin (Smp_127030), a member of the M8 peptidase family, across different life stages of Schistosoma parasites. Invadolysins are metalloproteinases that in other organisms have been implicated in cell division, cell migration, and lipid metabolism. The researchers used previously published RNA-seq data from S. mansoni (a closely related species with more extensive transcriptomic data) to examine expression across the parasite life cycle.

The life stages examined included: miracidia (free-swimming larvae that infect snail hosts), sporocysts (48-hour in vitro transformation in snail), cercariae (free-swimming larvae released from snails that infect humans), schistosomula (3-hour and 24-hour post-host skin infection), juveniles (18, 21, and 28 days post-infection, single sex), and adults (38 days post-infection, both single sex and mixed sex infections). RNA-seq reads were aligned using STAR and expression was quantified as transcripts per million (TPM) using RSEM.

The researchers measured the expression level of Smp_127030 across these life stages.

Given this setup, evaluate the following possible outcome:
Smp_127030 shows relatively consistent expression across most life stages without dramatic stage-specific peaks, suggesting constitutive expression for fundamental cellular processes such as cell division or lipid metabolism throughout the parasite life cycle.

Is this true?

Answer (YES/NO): NO